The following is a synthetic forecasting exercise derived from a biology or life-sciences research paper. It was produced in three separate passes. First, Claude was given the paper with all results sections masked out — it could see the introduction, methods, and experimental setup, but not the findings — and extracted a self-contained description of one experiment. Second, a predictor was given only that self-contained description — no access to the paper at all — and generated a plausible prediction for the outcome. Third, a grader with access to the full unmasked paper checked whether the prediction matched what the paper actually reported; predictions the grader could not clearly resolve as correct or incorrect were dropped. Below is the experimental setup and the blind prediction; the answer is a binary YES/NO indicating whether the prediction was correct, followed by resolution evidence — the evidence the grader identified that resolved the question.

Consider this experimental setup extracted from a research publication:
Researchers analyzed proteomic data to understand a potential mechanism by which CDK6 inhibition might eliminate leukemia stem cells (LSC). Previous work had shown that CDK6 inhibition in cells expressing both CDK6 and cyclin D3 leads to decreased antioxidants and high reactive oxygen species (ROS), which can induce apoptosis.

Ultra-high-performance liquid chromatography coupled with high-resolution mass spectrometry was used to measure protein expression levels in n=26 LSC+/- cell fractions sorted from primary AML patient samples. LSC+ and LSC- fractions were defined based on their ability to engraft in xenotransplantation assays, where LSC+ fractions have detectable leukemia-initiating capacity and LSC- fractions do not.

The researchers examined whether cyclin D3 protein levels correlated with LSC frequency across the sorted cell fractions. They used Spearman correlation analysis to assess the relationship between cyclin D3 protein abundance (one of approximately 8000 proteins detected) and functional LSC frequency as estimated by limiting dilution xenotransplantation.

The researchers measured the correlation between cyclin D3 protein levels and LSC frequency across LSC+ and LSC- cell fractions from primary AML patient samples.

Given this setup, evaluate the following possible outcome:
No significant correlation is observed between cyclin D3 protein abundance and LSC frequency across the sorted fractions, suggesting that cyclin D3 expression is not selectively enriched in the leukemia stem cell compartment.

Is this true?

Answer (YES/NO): NO